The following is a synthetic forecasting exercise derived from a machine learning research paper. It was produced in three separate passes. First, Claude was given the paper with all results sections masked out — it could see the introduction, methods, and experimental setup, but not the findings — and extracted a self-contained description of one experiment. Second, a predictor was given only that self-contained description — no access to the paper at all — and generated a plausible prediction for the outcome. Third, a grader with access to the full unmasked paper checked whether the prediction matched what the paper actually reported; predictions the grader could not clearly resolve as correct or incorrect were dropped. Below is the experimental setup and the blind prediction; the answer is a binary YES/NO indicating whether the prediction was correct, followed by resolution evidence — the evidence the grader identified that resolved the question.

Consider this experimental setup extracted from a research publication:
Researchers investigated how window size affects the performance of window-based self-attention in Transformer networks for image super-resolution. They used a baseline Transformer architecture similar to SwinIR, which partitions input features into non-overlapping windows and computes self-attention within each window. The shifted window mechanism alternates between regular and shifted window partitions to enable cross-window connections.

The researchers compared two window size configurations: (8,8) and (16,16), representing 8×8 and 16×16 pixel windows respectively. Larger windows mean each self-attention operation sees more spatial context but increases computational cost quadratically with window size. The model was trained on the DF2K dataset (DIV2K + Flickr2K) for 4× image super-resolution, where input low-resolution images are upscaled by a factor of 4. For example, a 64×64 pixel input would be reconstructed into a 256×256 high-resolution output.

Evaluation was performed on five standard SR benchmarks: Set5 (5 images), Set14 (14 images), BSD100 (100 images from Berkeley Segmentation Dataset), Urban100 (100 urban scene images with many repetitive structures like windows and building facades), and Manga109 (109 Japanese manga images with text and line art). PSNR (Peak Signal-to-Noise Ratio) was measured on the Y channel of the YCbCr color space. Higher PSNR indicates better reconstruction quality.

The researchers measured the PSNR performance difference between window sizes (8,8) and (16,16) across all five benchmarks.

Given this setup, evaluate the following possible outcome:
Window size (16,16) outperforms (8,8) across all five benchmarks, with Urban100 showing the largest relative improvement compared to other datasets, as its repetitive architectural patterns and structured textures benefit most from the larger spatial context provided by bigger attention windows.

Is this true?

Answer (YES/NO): YES